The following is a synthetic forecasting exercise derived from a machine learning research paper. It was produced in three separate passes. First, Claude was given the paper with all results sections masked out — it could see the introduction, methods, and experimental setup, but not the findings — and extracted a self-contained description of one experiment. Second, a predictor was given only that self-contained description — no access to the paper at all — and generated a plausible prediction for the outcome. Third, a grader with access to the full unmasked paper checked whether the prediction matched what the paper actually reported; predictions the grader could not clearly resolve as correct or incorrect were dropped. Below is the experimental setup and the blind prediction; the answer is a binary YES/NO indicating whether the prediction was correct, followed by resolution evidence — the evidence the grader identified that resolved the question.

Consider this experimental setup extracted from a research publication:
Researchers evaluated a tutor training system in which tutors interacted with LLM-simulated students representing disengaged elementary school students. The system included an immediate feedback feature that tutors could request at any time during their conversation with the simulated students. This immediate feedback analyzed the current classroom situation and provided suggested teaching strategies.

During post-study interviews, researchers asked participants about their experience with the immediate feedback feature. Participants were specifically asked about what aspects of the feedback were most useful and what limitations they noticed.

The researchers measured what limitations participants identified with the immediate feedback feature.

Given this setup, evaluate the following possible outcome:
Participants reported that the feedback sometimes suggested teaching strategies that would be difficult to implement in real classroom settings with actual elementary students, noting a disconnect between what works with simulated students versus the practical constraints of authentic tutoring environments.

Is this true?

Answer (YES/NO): NO